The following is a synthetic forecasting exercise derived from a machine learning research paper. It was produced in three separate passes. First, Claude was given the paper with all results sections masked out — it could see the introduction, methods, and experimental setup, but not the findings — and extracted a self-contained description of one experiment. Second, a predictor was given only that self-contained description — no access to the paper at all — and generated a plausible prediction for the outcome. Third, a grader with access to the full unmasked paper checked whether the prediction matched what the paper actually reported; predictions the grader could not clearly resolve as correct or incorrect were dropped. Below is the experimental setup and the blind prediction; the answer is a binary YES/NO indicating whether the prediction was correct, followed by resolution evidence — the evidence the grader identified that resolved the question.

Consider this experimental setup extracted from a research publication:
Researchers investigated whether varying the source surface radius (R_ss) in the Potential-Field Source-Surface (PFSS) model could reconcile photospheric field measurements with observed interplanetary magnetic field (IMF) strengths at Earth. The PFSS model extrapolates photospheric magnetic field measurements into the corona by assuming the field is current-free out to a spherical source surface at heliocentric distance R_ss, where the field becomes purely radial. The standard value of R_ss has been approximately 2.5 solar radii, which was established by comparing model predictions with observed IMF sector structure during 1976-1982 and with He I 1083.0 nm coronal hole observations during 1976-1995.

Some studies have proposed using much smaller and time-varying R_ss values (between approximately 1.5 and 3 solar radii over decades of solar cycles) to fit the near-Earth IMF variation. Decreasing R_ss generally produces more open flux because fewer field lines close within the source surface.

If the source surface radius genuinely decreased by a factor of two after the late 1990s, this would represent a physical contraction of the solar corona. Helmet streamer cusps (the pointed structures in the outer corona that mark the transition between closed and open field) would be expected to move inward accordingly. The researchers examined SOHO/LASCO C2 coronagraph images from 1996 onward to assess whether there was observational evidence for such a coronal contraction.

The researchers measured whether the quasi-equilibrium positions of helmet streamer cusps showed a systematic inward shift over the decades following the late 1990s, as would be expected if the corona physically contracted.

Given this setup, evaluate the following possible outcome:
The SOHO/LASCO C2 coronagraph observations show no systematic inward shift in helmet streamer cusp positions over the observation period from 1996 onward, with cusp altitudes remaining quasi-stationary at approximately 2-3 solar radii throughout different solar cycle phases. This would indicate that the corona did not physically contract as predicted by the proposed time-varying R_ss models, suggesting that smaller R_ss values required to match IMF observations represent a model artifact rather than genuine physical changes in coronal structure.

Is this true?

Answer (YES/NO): YES